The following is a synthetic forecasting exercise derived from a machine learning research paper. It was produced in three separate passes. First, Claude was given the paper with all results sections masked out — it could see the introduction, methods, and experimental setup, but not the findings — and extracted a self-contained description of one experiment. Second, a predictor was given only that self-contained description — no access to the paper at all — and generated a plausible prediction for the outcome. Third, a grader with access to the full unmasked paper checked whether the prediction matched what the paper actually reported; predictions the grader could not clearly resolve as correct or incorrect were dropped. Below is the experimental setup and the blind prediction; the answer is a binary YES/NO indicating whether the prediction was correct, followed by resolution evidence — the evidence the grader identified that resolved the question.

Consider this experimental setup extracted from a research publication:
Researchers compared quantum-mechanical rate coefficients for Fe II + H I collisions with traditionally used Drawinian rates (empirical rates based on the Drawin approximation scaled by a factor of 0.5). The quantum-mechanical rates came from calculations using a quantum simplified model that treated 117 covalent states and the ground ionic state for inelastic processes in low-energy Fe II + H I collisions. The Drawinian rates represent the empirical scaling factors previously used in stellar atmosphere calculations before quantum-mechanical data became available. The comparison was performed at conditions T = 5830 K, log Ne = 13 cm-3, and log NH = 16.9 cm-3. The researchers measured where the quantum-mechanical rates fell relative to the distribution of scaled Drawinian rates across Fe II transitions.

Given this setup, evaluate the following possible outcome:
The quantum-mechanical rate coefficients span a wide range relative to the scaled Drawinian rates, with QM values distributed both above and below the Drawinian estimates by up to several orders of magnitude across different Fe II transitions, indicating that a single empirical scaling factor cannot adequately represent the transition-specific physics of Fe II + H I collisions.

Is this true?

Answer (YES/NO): NO